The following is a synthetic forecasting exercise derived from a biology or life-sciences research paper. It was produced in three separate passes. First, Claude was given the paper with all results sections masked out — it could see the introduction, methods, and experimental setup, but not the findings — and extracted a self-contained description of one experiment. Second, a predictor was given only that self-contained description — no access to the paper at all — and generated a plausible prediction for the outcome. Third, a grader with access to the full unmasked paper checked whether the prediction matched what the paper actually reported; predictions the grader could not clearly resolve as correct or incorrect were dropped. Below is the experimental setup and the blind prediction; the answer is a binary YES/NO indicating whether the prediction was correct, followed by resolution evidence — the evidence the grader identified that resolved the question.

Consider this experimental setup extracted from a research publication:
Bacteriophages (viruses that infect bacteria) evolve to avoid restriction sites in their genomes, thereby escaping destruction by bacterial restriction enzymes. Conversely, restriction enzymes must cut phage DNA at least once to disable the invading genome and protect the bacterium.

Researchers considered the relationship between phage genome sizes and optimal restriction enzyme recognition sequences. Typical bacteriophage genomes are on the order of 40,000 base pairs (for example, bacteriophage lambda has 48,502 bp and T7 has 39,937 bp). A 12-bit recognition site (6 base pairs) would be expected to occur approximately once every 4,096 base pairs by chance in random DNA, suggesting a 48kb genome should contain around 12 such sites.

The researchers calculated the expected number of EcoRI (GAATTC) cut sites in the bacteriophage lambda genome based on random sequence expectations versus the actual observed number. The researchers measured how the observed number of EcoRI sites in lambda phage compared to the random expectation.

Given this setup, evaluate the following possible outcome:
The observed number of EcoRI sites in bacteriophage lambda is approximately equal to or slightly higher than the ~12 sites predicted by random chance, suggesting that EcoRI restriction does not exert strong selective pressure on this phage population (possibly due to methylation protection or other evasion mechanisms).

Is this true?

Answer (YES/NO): NO